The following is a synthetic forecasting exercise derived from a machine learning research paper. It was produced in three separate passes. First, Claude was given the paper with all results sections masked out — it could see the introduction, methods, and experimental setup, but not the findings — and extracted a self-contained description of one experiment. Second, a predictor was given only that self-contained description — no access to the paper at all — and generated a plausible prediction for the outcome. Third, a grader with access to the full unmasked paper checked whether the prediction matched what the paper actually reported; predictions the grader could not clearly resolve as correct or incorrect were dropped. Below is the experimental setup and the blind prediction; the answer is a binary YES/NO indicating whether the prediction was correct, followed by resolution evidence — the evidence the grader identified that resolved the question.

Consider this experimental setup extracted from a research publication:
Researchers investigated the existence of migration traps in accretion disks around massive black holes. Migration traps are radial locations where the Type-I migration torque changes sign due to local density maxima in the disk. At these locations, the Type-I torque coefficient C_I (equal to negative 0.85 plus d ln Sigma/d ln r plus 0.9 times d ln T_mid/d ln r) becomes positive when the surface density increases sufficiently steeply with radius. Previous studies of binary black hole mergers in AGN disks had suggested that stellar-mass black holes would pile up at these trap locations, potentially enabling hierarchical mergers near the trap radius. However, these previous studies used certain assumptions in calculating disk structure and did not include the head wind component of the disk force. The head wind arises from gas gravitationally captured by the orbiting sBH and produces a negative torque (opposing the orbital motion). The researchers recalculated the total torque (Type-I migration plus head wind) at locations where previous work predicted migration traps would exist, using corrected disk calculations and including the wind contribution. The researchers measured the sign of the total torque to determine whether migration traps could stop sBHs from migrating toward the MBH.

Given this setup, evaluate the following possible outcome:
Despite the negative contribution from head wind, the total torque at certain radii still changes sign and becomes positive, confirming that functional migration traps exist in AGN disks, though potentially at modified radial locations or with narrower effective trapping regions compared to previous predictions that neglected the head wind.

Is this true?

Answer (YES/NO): NO